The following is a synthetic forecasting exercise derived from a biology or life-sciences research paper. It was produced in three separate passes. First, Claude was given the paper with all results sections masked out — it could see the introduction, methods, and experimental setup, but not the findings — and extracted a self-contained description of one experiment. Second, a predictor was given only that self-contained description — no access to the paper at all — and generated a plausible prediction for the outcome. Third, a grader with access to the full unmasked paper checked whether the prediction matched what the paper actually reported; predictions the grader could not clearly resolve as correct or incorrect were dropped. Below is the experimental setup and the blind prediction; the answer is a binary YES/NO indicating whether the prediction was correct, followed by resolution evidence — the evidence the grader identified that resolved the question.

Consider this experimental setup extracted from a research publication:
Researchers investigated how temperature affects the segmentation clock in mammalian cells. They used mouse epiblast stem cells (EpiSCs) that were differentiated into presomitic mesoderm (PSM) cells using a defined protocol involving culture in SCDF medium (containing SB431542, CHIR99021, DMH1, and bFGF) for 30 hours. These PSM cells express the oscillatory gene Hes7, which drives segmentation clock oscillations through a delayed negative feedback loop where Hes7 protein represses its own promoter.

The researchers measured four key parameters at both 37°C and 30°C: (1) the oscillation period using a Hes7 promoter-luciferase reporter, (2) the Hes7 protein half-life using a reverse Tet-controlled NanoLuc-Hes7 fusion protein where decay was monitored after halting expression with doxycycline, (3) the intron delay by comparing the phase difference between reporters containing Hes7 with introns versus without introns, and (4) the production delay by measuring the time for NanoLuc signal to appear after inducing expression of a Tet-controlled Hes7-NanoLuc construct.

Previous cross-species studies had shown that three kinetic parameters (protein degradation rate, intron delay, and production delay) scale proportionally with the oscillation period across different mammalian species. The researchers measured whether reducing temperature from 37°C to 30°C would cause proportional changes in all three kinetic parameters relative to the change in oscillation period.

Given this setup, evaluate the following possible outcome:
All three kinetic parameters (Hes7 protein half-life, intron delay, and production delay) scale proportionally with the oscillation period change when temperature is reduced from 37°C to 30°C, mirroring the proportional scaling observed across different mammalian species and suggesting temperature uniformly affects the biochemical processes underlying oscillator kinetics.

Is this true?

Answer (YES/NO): NO